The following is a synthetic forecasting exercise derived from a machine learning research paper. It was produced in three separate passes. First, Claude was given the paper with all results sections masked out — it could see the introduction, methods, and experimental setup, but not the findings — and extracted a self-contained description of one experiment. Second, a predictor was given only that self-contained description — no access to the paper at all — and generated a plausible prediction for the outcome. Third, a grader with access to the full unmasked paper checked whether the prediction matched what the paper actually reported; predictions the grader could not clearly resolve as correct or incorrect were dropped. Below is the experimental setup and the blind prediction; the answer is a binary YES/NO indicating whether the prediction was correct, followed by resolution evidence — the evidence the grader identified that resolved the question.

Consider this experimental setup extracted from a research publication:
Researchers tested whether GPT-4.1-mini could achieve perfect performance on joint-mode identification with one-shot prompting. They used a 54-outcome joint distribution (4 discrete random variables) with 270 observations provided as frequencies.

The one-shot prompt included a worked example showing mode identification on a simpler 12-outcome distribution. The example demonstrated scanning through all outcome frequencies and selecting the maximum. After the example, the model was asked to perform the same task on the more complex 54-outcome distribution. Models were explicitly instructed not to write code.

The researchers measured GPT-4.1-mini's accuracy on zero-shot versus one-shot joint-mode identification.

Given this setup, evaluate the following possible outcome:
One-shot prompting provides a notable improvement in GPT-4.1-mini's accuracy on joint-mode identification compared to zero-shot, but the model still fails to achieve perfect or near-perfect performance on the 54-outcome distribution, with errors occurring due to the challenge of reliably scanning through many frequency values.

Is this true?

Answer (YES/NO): NO